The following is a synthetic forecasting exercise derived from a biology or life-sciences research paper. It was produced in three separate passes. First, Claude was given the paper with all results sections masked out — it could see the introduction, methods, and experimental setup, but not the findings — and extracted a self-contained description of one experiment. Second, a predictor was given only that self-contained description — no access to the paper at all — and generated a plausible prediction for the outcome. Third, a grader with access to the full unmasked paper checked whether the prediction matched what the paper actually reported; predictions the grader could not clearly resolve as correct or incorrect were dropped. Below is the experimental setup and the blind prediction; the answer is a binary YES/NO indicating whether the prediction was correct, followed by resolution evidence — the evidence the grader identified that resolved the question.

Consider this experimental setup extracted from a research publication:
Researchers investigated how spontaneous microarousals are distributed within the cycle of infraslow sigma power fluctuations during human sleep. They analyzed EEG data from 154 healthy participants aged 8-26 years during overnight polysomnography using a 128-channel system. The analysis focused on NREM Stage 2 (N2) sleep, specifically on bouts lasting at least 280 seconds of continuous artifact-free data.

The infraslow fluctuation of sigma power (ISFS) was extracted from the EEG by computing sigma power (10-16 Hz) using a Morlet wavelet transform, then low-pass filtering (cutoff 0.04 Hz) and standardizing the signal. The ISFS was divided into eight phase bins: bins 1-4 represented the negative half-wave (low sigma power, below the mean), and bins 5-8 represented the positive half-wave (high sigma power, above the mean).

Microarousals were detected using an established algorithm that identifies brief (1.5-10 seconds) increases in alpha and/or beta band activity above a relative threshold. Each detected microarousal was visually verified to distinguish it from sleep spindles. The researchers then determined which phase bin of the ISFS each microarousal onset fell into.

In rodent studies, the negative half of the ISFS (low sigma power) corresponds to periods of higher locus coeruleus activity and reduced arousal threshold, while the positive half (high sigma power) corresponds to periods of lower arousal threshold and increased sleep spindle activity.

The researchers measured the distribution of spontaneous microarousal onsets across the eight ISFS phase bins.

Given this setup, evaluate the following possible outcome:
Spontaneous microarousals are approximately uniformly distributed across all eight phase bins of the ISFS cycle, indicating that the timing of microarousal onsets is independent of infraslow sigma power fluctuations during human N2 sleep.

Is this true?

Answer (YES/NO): NO